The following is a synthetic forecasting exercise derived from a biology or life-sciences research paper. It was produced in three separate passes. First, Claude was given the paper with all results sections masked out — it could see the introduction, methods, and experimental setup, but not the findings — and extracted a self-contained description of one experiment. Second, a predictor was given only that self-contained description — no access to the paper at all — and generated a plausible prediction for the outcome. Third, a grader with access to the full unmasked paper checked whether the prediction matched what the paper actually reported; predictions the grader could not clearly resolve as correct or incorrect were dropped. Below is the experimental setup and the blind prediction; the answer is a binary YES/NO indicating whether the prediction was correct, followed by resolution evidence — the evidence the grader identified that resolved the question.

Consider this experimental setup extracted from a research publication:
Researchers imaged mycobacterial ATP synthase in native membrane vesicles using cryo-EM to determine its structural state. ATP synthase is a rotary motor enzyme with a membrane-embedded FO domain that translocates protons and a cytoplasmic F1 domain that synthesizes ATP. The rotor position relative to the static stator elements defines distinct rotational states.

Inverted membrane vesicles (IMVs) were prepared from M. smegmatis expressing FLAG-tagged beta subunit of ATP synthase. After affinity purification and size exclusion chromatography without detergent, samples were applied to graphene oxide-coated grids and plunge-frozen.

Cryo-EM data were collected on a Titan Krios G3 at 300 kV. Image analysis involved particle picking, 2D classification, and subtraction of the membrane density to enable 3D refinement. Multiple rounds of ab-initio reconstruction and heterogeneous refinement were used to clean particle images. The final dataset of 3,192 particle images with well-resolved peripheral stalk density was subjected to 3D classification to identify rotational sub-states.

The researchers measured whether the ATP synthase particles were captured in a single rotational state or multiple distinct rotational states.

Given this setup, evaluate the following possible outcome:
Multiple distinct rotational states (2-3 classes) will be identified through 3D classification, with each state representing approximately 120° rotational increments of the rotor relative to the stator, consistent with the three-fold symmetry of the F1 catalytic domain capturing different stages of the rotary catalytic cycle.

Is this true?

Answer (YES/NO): NO